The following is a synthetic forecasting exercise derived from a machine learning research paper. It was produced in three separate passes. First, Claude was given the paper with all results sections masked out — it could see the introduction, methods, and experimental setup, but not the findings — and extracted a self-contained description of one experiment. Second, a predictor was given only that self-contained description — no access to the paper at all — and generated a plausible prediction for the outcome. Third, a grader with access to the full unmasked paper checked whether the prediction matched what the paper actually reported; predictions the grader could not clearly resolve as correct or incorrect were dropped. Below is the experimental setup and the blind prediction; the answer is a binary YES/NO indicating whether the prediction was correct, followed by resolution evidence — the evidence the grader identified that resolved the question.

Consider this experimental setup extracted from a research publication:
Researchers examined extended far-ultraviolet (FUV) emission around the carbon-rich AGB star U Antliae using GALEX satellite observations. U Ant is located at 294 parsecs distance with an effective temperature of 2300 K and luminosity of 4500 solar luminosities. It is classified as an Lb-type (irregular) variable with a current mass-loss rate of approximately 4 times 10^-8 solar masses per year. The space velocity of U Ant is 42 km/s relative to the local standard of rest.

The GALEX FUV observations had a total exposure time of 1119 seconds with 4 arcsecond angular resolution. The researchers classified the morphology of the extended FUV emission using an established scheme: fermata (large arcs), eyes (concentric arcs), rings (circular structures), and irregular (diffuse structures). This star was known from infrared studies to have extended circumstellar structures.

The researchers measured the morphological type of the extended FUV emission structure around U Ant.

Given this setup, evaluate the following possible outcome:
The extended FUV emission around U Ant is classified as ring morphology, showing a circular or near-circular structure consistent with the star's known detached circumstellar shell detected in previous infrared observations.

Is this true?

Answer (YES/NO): NO